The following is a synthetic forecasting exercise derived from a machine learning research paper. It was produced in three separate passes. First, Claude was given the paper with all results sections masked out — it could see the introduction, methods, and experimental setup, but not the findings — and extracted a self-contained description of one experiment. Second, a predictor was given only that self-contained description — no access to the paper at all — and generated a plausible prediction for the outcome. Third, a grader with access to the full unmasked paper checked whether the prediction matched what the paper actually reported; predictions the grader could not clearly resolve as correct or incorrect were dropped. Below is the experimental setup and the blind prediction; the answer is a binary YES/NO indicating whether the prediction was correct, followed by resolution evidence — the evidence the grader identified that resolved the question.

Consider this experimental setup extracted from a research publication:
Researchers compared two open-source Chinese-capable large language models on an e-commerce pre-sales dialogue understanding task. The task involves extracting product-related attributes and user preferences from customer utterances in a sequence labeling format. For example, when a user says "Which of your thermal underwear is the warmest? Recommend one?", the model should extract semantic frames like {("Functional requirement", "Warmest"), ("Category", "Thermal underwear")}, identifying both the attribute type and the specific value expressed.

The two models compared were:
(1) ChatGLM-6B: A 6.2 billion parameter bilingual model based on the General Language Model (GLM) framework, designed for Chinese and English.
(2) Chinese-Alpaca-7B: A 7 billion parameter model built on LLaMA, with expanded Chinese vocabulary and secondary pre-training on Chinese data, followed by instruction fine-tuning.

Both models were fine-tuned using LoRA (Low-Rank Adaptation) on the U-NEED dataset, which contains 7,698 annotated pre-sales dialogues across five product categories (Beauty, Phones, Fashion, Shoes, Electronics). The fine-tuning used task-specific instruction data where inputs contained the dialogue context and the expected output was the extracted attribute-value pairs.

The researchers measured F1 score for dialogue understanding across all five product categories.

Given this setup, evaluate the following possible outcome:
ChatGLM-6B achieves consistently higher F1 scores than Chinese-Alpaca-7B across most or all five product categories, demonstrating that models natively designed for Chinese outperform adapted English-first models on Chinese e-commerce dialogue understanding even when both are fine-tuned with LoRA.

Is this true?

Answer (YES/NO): YES